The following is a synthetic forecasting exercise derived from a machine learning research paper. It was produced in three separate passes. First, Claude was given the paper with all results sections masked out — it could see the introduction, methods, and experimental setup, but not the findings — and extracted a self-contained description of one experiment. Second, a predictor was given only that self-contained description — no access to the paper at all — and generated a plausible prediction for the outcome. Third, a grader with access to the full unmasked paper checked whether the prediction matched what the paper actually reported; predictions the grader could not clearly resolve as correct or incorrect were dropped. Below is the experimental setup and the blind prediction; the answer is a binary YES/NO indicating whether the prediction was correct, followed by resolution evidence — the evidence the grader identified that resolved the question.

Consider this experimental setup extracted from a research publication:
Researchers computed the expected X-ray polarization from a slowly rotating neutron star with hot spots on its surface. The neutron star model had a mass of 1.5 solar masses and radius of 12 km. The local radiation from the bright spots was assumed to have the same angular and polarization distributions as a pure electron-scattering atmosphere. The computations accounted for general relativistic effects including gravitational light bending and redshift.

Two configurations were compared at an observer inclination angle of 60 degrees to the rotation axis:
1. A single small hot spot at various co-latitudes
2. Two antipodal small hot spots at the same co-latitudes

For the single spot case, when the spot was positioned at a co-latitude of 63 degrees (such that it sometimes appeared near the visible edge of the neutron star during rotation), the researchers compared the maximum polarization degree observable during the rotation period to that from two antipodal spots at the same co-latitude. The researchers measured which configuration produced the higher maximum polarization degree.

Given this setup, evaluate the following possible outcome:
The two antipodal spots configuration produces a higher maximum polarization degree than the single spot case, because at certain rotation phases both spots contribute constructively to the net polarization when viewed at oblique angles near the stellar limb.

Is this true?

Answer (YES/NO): NO